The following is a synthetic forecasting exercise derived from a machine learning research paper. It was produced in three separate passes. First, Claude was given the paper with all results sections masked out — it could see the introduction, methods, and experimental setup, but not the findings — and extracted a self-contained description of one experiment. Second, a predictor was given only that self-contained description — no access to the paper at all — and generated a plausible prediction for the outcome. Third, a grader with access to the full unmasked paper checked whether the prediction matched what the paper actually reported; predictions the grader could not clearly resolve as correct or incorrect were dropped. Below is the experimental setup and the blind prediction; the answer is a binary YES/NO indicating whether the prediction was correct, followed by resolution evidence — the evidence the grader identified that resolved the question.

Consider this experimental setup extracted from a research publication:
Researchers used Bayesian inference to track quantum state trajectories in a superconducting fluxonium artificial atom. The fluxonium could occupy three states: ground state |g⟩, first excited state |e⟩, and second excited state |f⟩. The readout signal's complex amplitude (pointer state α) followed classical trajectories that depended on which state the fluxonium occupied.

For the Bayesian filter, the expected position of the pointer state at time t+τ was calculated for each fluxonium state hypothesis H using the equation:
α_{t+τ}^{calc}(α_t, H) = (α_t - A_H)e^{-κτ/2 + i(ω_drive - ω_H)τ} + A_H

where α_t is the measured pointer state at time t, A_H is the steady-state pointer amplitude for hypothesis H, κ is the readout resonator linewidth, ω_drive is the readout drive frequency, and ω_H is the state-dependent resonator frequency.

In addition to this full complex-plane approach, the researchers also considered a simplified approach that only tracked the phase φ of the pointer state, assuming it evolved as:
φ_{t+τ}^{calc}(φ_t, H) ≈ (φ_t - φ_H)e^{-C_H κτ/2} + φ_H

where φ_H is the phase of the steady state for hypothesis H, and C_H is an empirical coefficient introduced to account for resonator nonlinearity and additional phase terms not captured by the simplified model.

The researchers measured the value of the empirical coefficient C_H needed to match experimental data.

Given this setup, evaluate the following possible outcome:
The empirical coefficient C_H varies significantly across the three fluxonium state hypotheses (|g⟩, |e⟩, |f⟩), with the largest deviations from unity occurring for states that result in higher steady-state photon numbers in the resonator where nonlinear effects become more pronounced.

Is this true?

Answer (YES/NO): NO